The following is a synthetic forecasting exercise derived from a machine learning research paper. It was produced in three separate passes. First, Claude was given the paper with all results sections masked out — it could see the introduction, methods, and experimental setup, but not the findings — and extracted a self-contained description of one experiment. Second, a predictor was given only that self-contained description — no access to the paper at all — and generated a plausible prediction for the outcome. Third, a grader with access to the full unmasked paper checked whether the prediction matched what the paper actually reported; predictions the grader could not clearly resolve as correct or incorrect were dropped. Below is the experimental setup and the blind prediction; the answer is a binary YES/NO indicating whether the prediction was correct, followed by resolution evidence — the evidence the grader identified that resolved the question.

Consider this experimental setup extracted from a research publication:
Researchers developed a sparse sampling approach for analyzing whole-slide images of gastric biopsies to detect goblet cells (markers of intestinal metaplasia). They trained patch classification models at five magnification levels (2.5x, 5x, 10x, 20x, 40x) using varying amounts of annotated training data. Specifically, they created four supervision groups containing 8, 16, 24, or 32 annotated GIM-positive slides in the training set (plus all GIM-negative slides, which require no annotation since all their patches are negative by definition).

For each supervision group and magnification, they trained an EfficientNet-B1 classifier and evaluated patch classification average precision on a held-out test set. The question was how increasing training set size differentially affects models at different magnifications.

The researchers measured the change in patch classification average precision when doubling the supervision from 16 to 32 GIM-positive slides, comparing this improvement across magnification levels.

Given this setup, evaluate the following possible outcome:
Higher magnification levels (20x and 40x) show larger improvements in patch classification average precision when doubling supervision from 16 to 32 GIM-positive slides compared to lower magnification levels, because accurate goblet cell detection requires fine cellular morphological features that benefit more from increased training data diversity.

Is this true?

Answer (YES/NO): NO